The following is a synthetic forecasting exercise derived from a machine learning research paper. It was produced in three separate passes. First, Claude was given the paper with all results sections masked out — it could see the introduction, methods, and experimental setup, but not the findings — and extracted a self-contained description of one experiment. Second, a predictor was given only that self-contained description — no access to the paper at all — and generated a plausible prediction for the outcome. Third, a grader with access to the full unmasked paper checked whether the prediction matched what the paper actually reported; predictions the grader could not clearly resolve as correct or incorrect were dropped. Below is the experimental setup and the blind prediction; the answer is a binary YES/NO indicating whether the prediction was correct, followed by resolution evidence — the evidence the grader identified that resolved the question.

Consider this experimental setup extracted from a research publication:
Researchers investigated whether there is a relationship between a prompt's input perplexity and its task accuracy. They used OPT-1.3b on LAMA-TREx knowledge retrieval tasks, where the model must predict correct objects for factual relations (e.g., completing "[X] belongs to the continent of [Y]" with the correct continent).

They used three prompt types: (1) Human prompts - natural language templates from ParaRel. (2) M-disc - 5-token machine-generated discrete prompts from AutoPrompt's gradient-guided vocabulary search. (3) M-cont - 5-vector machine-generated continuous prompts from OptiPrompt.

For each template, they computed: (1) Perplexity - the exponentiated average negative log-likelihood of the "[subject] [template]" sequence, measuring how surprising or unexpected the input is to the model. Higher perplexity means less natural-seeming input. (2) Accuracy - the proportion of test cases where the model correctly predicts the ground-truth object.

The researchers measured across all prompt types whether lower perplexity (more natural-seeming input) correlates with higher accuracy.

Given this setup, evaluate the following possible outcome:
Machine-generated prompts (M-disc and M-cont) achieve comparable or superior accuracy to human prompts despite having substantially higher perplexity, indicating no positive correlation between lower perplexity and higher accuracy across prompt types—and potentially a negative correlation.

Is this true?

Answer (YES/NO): YES